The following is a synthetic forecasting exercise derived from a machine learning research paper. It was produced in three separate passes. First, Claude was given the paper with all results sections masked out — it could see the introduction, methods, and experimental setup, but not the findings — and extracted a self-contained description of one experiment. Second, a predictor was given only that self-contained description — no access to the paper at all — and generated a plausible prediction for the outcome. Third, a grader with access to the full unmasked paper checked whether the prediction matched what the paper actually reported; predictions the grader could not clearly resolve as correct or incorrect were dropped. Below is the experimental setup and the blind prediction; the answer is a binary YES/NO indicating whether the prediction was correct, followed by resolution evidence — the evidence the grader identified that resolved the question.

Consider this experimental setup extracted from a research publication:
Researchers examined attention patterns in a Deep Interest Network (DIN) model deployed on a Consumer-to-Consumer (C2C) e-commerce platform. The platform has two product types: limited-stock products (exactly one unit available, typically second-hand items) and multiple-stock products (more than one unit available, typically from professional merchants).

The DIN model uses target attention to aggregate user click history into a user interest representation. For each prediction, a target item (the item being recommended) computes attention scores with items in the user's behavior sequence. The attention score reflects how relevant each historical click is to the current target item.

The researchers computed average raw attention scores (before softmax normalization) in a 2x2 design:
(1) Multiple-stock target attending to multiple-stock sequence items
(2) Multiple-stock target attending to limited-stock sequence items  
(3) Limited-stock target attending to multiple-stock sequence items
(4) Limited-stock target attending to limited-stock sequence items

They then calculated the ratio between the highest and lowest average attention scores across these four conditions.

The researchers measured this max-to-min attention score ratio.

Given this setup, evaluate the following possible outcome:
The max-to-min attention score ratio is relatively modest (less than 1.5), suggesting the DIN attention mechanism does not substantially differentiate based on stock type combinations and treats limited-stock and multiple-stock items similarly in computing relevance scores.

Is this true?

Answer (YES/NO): NO